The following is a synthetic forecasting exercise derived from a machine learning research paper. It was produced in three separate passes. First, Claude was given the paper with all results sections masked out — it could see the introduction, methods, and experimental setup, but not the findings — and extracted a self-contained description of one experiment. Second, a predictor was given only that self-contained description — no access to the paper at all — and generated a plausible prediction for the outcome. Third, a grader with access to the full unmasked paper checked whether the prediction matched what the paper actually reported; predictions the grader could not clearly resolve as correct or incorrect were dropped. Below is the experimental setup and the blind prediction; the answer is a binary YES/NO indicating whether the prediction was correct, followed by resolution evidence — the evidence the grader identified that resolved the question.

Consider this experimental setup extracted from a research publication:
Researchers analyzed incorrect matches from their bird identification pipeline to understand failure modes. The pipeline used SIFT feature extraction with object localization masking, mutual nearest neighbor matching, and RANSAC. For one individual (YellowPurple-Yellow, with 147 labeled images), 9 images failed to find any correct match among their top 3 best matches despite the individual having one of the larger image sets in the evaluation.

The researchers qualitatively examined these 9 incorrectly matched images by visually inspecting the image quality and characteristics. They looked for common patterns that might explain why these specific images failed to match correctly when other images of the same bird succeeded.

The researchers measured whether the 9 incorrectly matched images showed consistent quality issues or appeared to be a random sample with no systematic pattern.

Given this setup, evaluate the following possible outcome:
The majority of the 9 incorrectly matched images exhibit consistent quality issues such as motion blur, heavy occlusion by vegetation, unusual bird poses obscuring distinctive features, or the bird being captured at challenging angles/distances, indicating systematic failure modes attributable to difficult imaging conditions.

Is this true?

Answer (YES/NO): YES